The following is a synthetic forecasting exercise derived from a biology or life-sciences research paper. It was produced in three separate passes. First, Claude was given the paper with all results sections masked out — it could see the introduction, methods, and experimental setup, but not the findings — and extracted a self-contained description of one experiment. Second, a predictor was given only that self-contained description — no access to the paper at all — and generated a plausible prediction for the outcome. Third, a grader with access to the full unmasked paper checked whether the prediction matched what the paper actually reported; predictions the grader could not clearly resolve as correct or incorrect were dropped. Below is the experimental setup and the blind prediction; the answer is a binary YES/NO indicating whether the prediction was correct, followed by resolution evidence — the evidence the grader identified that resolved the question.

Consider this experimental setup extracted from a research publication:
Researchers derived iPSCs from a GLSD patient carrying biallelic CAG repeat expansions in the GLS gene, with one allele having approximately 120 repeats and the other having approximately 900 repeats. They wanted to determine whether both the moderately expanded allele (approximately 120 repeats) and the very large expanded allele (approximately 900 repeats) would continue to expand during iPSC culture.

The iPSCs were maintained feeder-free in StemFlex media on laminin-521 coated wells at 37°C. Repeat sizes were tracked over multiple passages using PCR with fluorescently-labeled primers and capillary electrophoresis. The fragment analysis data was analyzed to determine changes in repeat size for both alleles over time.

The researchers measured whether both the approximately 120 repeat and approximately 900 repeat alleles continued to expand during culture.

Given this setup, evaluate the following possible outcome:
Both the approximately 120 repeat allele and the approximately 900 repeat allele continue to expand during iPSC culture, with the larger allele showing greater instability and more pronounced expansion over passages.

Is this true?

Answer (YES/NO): YES